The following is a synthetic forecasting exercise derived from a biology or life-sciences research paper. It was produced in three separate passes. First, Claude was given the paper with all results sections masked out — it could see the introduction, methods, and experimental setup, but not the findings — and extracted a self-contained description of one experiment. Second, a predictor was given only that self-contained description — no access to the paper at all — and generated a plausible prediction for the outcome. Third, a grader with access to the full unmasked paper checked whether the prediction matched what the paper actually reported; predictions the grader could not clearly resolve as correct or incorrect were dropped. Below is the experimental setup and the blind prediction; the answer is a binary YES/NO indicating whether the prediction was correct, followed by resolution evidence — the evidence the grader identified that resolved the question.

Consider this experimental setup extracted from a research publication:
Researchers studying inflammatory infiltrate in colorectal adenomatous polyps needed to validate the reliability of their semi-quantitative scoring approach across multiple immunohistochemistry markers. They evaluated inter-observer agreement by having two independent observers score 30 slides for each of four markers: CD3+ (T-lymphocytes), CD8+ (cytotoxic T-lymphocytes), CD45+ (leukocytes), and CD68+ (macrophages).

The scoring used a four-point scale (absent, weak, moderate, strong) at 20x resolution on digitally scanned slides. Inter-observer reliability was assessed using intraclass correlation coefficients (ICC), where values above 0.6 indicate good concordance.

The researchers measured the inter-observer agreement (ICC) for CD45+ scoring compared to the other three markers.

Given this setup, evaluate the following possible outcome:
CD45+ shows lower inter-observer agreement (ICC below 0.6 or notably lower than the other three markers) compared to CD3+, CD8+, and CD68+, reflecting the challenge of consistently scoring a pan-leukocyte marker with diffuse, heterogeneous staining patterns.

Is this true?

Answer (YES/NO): YES